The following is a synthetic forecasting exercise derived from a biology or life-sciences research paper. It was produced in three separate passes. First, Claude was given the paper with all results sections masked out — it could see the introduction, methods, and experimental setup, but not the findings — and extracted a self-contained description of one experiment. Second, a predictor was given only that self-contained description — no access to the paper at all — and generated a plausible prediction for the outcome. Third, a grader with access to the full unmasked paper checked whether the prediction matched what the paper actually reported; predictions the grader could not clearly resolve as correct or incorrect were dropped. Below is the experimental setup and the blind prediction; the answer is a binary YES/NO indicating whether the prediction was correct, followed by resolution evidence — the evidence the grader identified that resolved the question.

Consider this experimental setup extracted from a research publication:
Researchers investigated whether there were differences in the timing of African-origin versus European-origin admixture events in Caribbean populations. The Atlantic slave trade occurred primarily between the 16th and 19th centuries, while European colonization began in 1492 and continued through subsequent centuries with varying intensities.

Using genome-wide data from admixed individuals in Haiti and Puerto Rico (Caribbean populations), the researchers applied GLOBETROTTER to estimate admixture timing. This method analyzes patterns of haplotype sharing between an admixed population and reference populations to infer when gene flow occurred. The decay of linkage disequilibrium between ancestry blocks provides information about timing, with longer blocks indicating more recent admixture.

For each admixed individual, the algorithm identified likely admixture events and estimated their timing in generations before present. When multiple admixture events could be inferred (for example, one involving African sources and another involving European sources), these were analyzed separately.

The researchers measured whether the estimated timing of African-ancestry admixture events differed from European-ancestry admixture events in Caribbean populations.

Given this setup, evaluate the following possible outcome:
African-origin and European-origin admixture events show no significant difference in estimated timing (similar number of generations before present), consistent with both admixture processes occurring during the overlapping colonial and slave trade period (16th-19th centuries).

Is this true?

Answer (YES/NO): YES